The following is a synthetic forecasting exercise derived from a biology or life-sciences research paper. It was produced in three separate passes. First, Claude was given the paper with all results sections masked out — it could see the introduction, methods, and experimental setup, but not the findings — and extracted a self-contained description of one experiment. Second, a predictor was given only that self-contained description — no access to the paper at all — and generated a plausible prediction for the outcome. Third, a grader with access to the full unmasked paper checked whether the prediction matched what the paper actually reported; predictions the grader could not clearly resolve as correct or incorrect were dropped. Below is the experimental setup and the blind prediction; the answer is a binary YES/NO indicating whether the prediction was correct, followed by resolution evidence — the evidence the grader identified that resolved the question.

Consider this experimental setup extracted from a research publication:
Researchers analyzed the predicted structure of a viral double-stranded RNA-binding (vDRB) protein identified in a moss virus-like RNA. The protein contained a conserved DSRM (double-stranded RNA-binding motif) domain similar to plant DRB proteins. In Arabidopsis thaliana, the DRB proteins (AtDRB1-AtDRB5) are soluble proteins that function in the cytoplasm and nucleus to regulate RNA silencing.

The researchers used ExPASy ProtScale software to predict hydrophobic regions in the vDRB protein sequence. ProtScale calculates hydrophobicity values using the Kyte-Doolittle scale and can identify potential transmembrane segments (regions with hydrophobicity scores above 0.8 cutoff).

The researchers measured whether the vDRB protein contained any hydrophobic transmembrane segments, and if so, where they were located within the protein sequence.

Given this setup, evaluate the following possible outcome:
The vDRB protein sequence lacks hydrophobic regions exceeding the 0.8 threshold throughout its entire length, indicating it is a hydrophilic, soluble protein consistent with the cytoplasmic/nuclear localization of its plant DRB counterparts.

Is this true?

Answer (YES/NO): NO